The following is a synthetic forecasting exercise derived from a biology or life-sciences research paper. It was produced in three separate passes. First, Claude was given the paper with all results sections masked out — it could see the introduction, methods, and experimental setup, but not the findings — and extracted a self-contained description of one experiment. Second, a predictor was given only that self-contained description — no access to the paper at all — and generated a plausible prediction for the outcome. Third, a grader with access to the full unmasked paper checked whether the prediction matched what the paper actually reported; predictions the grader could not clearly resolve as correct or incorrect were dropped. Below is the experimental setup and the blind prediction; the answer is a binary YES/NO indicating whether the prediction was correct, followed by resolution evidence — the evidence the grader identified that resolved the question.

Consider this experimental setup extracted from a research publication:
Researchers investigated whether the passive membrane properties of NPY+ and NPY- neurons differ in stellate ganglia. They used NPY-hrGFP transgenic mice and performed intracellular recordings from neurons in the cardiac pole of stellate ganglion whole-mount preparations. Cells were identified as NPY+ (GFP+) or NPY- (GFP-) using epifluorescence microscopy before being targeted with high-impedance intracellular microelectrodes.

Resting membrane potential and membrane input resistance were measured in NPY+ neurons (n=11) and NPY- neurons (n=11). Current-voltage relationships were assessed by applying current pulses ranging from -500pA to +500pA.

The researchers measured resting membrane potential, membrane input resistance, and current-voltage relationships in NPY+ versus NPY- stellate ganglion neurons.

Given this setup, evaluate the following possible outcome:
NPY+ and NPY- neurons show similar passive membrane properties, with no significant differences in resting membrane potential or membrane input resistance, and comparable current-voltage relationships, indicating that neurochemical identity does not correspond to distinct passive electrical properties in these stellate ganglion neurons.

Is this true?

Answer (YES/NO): YES